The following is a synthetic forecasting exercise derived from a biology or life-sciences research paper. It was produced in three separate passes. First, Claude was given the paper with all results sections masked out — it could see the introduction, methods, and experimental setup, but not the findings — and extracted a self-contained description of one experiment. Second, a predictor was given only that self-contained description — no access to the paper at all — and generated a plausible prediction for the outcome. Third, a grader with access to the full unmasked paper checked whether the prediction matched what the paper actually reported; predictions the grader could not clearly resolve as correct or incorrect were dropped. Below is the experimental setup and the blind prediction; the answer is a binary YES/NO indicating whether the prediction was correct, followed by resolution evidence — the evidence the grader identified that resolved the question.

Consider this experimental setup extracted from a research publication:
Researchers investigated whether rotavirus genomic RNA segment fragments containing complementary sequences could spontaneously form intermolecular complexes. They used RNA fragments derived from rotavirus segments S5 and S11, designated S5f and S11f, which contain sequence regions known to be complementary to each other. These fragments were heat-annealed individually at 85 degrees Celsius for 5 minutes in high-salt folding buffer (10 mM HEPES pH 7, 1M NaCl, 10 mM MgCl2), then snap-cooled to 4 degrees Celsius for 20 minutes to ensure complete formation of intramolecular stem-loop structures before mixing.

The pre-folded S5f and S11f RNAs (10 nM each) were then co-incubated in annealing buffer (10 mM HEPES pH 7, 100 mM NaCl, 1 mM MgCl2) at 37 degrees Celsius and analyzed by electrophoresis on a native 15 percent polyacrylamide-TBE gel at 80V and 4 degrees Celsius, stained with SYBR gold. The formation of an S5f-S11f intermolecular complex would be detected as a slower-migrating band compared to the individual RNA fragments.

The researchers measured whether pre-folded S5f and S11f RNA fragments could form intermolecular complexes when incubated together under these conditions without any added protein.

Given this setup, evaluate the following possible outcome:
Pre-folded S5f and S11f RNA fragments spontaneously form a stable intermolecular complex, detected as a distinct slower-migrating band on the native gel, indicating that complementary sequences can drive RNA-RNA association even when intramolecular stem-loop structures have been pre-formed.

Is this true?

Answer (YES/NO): YES